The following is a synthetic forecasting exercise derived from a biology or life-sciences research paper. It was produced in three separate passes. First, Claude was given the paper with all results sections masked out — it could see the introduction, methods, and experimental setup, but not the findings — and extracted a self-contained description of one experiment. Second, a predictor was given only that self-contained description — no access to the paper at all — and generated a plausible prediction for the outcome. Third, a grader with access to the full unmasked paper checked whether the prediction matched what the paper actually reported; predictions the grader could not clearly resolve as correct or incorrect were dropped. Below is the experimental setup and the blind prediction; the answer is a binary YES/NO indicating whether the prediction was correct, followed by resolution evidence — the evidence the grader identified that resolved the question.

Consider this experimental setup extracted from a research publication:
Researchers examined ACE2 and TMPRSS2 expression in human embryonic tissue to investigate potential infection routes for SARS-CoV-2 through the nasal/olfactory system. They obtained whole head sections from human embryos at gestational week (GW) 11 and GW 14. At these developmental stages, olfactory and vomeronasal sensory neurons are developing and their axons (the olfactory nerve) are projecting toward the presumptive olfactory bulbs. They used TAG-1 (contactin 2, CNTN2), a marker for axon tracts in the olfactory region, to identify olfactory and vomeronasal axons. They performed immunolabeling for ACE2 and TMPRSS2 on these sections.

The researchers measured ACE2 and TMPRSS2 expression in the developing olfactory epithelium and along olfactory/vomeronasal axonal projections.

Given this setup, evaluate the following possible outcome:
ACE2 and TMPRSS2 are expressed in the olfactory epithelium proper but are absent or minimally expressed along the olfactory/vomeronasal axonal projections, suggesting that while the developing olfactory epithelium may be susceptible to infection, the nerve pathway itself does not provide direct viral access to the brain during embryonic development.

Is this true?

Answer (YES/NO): NO